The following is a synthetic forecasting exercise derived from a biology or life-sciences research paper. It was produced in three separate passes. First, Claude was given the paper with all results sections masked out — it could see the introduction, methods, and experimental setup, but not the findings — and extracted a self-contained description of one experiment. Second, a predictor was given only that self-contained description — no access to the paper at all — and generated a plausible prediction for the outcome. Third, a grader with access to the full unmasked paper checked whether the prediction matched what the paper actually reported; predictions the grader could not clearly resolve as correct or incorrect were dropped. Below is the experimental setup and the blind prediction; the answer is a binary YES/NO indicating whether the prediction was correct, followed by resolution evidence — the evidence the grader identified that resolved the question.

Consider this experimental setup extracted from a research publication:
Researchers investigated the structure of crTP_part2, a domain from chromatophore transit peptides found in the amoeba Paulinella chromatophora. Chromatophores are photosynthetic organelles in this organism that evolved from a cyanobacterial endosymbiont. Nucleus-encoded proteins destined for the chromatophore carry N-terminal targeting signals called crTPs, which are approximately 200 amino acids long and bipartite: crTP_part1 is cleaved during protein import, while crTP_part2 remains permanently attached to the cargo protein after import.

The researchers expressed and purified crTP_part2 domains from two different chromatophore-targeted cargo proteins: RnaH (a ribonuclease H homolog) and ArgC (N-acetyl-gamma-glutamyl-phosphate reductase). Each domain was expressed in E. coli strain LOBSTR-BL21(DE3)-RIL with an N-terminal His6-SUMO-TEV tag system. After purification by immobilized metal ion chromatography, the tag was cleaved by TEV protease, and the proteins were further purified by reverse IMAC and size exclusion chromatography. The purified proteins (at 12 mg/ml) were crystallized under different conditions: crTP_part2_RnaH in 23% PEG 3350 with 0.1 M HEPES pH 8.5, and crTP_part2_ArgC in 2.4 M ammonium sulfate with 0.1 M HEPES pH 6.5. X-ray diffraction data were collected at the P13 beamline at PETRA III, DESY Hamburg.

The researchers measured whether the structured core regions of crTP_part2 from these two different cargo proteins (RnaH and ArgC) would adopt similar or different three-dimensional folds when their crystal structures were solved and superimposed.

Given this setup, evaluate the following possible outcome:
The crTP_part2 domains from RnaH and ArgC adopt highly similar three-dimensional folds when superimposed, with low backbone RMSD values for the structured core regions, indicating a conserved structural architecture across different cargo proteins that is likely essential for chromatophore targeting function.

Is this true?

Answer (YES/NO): YES